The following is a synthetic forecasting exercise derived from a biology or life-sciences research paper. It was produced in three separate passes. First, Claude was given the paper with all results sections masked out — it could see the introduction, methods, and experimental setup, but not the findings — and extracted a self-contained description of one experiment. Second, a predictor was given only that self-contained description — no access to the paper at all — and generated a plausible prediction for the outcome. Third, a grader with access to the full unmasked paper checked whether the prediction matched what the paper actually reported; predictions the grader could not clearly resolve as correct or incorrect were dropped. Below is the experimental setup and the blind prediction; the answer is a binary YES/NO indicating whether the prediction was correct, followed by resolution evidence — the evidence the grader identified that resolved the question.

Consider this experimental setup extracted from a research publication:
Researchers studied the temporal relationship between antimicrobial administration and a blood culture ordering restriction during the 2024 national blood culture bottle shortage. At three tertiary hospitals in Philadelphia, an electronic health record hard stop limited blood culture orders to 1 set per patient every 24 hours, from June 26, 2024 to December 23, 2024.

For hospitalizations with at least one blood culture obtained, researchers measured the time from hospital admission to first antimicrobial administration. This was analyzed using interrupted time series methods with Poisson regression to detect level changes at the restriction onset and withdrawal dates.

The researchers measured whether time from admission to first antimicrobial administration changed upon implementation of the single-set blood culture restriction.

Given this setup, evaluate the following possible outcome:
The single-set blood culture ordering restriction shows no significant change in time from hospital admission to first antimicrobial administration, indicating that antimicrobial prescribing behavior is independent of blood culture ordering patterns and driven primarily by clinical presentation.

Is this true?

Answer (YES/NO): NO